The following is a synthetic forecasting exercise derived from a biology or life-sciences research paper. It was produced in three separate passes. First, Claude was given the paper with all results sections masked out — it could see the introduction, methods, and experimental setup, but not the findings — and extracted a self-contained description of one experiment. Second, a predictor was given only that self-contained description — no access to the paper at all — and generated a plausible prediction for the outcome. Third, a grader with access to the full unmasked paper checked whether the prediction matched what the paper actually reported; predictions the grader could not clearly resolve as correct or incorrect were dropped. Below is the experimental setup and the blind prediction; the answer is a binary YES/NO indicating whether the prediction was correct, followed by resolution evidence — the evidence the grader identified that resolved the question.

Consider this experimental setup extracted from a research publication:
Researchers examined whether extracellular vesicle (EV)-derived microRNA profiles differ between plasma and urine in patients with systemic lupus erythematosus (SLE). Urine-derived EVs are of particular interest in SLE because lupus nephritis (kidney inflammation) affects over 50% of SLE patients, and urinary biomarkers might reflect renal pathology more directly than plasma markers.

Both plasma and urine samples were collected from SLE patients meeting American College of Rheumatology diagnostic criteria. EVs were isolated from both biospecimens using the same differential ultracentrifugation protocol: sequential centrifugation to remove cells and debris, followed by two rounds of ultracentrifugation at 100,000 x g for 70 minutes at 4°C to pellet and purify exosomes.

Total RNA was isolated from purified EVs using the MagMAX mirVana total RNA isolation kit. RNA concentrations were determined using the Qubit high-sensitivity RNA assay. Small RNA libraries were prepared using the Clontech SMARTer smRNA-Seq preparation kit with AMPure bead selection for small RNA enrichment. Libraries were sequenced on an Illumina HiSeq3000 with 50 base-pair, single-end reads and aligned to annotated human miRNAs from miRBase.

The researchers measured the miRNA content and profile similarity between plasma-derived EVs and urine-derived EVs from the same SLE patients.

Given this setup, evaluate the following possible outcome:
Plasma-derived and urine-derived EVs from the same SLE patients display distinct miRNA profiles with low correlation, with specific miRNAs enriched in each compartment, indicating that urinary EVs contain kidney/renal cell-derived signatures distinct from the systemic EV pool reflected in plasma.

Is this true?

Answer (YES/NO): NO